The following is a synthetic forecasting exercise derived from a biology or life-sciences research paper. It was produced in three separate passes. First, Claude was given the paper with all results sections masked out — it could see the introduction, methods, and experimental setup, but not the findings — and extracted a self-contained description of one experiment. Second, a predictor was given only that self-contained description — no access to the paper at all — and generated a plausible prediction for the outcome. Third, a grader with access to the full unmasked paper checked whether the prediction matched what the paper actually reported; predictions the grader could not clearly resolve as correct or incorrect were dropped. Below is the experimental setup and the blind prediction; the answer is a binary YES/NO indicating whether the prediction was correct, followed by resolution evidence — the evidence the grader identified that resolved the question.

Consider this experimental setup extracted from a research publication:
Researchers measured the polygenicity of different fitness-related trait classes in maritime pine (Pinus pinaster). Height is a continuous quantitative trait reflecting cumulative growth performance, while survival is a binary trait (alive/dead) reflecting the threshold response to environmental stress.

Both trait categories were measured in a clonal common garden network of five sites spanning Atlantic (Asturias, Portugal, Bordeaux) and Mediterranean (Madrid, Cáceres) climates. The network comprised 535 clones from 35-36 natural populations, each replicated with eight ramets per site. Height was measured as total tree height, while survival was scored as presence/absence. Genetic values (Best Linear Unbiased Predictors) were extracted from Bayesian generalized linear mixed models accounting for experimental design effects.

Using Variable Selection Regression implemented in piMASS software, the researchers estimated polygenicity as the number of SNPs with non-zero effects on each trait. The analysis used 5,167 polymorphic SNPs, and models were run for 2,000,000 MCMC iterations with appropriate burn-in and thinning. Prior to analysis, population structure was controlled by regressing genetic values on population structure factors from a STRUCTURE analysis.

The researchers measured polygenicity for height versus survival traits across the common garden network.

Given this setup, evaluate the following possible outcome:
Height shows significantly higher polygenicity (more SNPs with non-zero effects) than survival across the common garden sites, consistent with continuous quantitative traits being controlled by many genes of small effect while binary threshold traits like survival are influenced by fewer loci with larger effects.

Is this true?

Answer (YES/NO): YES